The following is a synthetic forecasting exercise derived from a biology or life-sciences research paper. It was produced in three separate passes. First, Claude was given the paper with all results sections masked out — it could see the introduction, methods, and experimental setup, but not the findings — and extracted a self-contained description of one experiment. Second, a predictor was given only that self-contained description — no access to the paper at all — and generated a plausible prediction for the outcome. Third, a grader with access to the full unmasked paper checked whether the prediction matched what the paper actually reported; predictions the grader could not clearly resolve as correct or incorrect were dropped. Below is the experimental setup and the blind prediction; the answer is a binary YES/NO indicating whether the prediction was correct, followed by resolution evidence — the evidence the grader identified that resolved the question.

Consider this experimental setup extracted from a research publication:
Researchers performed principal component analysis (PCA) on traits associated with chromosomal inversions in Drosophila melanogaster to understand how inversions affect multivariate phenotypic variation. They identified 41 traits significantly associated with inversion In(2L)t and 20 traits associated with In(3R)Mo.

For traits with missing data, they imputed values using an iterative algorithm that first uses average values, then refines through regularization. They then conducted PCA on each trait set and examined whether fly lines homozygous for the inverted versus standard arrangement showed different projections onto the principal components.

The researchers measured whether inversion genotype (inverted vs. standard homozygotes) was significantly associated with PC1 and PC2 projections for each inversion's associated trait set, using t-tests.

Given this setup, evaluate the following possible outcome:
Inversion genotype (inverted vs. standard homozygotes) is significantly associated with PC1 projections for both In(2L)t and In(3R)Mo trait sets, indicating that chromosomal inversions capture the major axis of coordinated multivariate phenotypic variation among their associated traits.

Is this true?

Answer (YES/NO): YES